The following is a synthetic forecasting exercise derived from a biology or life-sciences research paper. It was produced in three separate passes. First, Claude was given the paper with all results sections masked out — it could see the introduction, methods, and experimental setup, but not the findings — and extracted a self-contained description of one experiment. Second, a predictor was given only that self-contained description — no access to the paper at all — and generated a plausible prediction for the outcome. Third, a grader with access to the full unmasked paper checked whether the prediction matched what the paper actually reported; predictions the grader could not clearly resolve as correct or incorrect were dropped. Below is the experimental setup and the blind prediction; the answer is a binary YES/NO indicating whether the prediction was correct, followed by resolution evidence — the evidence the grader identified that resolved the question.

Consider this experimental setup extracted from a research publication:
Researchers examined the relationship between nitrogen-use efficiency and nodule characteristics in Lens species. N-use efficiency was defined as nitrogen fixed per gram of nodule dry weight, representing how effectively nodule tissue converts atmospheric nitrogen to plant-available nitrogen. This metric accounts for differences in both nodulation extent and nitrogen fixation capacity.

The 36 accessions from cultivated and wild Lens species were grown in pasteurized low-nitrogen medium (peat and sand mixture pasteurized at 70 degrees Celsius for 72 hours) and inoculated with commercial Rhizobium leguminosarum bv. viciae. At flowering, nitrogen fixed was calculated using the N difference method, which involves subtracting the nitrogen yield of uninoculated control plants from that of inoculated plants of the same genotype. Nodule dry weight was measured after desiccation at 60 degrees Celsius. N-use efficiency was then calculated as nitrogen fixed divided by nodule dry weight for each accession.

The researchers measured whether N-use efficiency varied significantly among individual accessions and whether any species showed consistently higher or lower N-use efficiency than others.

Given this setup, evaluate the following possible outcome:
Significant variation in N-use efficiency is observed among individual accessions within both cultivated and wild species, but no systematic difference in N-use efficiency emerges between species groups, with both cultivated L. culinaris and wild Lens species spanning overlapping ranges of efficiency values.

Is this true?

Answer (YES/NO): NO